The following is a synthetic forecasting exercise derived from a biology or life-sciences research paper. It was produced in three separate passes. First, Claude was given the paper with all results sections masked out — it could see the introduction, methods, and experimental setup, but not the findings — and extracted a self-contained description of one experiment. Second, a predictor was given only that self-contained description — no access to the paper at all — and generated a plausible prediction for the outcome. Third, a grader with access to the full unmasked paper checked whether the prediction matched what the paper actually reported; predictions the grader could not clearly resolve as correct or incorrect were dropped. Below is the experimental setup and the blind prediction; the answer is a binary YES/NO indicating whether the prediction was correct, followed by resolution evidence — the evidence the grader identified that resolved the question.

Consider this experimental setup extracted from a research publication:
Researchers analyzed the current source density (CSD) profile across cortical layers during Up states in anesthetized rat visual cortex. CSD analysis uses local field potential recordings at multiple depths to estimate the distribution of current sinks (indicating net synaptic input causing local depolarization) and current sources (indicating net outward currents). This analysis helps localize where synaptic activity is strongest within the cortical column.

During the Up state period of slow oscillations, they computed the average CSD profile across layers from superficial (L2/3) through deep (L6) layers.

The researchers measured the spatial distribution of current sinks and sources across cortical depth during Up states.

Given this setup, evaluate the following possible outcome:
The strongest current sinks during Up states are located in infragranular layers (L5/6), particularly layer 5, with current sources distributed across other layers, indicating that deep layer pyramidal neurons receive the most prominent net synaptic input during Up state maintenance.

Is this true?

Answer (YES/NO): NO